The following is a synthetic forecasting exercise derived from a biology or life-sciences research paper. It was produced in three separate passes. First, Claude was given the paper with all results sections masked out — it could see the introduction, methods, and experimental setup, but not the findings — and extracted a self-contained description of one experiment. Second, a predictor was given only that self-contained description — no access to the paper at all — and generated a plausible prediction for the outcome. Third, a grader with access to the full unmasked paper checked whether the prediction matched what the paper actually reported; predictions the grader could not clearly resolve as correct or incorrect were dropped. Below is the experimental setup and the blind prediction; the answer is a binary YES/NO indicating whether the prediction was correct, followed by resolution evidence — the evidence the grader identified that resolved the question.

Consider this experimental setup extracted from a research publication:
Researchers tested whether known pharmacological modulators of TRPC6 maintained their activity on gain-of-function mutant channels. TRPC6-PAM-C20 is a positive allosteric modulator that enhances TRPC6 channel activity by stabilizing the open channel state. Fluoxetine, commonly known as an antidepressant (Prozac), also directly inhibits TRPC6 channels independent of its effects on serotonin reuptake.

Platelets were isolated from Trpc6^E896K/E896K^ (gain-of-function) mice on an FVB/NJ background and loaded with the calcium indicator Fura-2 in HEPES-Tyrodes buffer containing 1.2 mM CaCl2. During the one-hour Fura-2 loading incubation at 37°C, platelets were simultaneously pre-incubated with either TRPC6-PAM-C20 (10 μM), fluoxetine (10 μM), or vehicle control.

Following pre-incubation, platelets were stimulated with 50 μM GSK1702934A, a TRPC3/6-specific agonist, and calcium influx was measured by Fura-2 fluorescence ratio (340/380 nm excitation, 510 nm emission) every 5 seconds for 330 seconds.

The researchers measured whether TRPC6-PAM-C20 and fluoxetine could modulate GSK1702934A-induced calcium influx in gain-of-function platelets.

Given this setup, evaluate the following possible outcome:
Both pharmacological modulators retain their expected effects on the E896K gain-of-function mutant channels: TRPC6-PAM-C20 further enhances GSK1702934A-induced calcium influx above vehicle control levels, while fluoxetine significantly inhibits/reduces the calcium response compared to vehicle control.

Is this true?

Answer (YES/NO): YES